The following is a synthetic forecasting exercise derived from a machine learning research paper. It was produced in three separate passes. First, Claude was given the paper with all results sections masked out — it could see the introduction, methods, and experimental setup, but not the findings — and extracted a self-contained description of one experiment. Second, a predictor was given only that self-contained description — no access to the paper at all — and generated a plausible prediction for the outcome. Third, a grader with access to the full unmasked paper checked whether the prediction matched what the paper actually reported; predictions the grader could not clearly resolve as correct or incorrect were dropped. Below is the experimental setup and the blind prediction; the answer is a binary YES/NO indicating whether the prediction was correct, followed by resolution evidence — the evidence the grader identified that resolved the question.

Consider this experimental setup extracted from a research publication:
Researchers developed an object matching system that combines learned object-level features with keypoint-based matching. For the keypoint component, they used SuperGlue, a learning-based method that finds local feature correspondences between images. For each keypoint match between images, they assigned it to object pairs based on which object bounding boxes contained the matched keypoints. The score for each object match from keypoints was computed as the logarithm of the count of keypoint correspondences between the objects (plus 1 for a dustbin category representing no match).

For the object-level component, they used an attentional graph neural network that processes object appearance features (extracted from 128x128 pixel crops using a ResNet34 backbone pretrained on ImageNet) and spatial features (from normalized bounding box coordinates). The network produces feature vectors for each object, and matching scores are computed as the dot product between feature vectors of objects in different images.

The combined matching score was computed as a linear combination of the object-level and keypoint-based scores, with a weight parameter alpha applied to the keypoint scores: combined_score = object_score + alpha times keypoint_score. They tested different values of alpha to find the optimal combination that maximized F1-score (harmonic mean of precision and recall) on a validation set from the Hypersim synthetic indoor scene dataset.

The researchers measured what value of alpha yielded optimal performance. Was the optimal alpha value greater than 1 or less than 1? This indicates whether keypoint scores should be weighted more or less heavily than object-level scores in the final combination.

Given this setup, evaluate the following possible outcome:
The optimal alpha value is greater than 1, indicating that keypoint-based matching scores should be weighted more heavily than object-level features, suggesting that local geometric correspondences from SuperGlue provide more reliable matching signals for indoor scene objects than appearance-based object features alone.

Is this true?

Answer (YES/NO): YES